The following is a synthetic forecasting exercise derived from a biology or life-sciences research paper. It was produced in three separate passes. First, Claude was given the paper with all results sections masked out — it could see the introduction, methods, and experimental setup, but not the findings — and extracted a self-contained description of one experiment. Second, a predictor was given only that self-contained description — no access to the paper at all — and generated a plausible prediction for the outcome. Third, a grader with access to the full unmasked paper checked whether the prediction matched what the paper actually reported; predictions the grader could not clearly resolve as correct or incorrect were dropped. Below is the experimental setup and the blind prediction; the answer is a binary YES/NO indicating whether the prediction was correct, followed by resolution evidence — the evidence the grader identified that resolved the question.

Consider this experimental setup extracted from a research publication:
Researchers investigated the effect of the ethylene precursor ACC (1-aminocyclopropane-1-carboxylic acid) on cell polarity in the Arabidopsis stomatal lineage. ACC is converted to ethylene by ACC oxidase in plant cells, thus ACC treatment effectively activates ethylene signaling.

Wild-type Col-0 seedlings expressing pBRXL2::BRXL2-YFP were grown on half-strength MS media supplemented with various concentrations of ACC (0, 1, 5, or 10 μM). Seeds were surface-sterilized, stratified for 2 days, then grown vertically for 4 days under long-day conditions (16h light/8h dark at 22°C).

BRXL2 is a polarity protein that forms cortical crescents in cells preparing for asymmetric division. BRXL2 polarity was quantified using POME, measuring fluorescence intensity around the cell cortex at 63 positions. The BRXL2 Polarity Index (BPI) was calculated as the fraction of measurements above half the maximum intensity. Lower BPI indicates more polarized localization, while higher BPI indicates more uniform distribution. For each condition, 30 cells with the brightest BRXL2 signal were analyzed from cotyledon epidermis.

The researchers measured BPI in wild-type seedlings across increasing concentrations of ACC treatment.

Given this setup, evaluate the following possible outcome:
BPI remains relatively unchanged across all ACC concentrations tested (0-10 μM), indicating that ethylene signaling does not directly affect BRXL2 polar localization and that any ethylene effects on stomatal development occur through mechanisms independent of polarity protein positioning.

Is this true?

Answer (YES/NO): NO